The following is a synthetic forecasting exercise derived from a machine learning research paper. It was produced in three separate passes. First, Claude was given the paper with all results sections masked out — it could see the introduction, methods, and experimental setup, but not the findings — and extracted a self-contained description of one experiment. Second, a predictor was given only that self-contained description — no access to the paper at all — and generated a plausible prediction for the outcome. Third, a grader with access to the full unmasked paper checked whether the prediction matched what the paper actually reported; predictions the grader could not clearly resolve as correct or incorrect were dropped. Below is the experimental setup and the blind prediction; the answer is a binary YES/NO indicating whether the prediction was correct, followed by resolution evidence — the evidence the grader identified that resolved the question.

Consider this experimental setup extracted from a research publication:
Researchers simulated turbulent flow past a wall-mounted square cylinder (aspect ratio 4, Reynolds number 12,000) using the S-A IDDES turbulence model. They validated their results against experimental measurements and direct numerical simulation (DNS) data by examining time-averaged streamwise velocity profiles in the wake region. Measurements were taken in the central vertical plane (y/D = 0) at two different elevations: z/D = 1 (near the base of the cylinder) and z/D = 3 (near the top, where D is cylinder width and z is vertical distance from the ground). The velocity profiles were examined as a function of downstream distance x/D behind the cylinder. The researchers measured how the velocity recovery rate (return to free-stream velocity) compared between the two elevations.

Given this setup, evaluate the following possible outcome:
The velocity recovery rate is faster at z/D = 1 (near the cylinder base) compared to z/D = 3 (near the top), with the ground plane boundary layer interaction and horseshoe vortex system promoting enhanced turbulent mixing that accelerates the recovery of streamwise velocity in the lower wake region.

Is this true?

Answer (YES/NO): NO